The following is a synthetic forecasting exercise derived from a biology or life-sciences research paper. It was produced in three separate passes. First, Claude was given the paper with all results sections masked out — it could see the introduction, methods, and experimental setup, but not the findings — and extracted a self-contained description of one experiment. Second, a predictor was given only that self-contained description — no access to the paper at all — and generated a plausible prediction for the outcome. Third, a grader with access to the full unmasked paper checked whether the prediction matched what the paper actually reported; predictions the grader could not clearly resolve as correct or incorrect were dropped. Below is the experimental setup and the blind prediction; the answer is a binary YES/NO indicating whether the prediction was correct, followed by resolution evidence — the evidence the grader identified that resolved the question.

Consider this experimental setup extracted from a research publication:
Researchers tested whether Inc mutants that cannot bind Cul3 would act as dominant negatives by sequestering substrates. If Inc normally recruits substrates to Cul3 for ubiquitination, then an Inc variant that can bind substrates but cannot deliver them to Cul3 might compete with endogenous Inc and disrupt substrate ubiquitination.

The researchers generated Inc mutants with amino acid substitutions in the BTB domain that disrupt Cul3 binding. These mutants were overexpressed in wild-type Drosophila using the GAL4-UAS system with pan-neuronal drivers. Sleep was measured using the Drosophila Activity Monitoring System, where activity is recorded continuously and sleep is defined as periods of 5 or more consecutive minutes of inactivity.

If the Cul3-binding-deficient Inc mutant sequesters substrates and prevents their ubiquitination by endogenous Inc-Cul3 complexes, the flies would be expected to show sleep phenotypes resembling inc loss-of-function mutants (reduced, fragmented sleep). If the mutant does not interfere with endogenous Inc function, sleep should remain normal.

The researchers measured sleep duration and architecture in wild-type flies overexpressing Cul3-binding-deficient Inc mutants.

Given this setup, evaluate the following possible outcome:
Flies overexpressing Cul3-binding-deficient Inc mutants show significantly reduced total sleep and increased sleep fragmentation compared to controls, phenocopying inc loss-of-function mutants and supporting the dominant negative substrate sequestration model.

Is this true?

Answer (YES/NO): NO